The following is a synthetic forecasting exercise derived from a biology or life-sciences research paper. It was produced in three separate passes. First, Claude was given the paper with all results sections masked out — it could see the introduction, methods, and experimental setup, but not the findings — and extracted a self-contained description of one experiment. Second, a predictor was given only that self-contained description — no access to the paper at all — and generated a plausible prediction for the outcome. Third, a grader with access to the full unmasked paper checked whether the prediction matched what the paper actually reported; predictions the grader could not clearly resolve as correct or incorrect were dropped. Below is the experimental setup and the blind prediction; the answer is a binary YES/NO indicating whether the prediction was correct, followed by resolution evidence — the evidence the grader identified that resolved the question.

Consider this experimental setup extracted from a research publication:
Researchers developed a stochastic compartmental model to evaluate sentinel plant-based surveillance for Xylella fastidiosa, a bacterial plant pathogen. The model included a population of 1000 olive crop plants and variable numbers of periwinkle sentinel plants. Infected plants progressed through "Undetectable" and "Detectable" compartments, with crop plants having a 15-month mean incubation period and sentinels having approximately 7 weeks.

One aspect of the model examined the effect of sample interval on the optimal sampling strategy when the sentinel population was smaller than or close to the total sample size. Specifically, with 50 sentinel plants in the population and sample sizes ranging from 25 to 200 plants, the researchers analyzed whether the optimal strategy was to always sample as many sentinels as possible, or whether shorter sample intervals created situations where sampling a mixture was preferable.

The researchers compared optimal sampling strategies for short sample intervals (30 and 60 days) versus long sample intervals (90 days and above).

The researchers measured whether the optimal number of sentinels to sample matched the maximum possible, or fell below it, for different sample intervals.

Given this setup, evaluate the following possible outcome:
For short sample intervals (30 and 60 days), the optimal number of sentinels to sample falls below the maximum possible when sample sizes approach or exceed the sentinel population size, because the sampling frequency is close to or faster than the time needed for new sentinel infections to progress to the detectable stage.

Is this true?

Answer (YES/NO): NO